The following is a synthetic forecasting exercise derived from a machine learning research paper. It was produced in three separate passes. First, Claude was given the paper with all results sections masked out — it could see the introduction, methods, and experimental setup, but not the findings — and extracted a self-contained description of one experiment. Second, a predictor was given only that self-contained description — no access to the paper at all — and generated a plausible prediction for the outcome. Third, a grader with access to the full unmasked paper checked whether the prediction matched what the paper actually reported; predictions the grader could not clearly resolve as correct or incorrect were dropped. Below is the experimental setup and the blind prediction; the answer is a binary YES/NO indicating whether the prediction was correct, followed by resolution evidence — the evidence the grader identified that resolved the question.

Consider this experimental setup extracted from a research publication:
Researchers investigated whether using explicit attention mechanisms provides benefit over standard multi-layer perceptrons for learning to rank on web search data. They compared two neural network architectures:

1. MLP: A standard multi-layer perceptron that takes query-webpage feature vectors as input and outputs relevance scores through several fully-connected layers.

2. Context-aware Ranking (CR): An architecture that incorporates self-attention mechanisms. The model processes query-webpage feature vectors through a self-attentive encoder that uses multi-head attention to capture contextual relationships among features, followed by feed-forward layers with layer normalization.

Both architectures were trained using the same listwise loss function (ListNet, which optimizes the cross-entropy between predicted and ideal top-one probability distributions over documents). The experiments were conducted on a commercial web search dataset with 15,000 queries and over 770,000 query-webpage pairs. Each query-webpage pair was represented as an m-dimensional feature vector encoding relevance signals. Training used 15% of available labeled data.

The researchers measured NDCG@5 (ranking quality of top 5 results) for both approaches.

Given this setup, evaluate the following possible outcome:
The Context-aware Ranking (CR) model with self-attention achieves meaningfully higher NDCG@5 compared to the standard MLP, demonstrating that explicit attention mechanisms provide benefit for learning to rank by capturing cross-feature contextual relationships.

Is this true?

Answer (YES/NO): YES